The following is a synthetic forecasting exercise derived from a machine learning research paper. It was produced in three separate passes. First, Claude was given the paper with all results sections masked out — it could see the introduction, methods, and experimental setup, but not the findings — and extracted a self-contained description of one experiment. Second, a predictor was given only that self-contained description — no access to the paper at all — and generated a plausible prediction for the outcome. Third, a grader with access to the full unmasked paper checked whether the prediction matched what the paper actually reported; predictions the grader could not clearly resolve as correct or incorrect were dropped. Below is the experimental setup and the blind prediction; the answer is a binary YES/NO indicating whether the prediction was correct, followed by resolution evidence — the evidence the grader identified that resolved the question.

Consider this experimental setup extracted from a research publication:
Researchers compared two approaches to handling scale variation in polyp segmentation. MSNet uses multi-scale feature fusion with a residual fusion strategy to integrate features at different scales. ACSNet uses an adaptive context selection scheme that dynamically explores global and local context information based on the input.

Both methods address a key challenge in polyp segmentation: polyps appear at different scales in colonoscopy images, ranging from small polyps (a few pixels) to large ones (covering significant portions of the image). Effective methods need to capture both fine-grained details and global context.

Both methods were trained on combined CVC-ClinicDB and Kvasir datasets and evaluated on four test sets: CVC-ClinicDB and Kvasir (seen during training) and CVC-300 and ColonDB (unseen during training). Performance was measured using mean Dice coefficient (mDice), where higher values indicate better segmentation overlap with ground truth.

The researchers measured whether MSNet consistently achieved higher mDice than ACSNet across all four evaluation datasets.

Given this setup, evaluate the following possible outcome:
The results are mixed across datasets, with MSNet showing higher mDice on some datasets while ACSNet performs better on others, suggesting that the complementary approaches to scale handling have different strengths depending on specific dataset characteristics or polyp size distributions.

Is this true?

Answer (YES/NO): NO